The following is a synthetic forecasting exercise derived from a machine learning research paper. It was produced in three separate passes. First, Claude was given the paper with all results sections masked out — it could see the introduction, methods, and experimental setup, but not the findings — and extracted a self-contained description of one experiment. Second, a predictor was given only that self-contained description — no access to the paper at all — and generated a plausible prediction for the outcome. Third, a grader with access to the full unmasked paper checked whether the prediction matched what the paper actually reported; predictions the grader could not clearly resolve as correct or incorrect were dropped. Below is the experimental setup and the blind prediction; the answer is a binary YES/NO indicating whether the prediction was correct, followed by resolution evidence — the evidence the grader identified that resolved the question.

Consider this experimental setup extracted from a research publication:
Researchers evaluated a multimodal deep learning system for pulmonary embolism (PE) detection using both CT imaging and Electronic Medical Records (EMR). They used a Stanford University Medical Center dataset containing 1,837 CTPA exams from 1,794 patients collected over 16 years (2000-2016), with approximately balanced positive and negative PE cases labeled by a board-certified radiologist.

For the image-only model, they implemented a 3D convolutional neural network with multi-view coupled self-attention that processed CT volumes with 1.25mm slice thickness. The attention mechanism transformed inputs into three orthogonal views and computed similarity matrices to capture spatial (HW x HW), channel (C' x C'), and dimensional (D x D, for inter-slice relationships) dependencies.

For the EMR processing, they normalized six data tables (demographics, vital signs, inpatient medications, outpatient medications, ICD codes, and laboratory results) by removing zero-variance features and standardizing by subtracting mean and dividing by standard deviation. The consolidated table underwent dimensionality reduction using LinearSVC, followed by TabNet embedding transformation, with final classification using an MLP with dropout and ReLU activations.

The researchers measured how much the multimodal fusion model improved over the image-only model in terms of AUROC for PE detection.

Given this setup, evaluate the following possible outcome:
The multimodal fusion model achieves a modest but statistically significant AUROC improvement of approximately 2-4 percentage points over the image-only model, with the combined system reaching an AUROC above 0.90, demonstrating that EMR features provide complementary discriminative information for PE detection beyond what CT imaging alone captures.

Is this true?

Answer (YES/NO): NO